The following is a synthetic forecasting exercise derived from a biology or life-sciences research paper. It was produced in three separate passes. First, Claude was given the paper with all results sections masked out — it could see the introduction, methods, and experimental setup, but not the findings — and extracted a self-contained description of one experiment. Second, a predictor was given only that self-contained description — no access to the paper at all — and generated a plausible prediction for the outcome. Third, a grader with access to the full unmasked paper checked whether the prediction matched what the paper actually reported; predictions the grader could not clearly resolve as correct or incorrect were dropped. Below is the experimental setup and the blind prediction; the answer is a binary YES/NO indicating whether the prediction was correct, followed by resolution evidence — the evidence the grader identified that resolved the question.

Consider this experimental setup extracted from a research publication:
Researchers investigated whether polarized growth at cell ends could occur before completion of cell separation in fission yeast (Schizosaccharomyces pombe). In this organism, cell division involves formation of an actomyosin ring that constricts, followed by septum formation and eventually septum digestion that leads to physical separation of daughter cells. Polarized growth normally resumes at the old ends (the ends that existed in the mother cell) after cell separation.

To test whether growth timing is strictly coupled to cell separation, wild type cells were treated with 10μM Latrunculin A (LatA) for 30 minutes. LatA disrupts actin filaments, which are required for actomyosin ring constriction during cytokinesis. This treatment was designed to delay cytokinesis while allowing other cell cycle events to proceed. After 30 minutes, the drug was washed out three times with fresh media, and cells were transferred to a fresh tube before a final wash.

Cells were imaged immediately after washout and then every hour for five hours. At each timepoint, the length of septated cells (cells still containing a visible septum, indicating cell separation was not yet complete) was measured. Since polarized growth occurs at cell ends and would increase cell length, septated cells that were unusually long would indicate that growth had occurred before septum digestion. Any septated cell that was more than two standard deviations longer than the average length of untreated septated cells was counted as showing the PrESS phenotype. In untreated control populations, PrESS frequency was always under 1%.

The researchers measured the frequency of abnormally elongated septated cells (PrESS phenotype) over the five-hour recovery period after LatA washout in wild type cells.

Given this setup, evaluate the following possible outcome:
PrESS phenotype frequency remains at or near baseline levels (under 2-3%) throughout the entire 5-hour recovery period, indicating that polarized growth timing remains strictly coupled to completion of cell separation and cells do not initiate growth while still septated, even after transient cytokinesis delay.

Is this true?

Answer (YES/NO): NO